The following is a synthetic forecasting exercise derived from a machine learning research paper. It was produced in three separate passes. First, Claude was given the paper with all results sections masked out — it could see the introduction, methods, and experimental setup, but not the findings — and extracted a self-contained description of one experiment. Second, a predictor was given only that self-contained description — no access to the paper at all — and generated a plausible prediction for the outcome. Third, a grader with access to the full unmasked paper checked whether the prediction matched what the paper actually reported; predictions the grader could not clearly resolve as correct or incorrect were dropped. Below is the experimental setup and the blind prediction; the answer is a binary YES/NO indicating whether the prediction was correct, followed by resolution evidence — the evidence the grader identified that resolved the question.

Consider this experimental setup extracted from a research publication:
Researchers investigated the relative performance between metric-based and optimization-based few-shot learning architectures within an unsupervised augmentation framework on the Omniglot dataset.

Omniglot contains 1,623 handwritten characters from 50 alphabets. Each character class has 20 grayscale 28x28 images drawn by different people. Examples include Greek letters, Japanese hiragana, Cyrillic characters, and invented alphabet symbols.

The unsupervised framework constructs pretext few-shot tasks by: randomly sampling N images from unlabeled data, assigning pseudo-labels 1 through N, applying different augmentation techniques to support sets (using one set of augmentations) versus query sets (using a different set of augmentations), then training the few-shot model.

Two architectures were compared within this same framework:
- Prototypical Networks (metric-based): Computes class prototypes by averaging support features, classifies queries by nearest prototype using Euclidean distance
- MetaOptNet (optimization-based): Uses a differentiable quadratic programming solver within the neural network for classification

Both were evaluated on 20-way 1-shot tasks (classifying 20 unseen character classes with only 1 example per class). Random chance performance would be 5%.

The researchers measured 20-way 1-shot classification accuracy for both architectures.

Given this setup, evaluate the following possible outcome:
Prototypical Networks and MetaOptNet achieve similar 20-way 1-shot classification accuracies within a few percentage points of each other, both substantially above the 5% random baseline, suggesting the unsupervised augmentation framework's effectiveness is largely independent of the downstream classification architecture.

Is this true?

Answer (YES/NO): YES